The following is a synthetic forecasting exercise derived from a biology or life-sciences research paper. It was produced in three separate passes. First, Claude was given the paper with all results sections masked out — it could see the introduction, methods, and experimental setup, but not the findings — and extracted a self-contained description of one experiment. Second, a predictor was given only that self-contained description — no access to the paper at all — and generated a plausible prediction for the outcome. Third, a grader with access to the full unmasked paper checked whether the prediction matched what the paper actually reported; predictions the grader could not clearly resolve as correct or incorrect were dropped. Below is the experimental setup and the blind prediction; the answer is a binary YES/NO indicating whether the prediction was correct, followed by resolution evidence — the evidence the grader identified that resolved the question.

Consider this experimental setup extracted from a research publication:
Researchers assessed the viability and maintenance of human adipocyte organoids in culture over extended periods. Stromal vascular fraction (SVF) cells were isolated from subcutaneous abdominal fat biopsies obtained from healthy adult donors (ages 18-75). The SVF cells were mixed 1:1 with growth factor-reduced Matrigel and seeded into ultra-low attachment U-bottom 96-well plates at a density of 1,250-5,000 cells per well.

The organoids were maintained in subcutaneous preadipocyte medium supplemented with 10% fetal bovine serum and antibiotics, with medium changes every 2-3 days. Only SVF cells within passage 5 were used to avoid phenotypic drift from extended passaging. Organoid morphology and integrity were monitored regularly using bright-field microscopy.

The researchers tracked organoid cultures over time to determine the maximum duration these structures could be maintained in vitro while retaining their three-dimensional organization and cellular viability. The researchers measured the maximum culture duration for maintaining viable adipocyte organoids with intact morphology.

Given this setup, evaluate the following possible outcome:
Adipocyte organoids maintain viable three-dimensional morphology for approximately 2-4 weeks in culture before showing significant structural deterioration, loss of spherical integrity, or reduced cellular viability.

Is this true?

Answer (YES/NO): NO